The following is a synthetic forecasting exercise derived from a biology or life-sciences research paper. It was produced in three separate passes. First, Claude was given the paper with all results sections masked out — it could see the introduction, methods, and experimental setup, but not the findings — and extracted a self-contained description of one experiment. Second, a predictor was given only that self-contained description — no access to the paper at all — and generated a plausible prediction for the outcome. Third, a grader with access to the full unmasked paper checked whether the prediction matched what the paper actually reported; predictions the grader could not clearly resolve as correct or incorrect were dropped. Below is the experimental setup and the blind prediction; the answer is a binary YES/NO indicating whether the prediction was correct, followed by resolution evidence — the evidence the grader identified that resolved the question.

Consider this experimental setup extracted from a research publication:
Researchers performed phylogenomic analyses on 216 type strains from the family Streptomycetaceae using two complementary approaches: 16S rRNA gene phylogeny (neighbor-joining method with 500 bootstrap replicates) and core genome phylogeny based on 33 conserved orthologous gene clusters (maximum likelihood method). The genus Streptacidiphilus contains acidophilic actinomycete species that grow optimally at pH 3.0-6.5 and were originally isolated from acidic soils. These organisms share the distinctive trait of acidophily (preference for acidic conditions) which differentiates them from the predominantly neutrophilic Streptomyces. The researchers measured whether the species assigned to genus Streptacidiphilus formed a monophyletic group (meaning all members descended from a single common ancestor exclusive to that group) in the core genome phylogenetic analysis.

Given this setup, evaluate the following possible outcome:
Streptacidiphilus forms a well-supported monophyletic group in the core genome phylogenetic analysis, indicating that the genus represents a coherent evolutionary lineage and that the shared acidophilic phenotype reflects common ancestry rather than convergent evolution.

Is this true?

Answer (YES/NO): NO